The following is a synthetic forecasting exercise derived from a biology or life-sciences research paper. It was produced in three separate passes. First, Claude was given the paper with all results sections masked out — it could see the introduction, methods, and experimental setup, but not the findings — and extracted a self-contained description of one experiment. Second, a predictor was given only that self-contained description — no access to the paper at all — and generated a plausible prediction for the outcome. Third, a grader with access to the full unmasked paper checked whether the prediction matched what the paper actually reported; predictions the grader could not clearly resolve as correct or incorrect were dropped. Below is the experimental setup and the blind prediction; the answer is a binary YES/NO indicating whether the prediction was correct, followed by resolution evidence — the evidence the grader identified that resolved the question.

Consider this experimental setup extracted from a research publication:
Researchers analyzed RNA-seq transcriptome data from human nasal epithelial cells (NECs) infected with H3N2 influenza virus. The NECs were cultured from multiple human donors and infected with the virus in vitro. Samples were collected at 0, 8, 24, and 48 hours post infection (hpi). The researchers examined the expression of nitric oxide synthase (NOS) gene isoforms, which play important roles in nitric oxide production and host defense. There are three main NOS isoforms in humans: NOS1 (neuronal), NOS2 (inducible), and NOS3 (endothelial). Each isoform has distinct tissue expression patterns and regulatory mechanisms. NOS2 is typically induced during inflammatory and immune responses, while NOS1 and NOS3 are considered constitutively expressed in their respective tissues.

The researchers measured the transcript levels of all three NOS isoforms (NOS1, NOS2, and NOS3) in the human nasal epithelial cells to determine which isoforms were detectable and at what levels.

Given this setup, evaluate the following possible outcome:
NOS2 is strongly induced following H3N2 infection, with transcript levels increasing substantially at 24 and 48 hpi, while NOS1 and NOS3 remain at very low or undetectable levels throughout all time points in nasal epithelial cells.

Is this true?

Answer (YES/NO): NO